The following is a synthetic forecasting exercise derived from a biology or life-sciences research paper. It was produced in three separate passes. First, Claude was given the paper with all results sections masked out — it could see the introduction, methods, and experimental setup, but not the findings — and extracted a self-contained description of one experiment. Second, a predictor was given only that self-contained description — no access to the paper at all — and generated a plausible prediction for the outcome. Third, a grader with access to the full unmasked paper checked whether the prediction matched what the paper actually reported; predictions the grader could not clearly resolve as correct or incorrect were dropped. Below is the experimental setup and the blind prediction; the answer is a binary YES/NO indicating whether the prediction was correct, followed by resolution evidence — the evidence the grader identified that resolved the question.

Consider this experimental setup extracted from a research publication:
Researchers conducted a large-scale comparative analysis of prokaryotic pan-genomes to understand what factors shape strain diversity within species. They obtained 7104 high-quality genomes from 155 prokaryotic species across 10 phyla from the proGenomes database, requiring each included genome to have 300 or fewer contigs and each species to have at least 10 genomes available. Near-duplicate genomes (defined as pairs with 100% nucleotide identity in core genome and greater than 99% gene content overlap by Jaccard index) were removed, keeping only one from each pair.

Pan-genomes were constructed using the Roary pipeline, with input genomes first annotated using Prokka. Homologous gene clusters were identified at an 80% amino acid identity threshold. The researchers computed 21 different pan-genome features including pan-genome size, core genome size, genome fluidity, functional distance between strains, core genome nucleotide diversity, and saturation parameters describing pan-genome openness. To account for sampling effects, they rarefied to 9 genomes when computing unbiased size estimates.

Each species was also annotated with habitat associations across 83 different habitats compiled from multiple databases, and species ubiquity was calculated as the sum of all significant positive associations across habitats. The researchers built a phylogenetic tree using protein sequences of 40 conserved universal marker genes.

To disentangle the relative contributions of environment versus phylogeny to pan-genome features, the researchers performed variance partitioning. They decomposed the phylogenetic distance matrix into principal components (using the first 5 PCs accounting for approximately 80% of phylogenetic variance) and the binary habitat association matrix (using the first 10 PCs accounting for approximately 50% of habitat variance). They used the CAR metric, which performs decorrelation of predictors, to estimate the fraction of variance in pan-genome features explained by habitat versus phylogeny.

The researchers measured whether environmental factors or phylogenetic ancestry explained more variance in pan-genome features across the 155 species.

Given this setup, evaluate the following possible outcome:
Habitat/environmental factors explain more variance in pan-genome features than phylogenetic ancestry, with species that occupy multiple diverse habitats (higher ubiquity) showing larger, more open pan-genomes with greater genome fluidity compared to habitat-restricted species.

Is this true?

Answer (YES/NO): NO